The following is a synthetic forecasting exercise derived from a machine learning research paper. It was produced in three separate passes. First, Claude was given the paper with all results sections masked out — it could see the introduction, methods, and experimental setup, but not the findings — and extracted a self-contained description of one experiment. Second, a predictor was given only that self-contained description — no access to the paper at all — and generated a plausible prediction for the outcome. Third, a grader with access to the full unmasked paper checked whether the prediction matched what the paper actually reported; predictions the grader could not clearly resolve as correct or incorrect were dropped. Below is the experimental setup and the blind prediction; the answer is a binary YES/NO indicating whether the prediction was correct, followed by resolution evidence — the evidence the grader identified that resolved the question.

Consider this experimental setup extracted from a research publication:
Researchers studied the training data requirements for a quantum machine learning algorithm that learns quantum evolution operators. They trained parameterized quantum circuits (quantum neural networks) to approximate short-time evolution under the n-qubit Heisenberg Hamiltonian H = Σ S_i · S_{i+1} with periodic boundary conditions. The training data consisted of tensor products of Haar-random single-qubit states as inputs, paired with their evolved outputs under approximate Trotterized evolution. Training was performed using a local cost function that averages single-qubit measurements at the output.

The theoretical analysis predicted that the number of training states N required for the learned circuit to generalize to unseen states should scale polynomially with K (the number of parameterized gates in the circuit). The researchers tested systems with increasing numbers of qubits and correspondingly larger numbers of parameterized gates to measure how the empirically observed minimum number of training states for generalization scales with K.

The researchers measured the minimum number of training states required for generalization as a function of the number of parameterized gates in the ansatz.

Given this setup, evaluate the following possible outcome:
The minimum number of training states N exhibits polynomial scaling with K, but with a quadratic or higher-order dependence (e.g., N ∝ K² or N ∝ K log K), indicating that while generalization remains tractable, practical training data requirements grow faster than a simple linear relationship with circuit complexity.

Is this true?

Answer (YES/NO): NO